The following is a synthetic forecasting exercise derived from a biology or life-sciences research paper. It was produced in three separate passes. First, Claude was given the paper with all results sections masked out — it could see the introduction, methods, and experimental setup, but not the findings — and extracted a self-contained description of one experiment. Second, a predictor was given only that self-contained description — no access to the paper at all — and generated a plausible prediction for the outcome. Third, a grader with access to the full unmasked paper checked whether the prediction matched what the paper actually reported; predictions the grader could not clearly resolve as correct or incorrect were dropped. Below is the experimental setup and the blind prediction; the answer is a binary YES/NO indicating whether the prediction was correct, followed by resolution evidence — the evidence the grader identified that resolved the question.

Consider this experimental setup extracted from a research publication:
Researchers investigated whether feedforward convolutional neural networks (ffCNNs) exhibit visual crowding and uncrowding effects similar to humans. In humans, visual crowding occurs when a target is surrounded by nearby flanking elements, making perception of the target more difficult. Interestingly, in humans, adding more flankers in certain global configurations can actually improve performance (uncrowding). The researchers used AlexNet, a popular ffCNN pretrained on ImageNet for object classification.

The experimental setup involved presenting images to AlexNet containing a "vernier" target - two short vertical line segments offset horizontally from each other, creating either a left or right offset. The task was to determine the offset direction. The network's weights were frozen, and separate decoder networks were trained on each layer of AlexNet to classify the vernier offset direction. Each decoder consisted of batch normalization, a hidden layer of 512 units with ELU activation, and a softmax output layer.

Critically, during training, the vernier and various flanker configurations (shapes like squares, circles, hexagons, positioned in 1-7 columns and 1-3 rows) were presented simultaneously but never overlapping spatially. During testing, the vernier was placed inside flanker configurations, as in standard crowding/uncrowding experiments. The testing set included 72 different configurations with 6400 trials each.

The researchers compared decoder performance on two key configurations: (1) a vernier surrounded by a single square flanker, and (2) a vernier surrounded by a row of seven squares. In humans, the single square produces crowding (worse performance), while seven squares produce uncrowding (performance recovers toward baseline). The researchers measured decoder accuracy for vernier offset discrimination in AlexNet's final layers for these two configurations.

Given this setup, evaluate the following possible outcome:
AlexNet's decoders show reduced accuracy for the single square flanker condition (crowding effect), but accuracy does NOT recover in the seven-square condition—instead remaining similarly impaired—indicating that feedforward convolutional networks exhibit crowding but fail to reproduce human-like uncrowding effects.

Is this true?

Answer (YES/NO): YES